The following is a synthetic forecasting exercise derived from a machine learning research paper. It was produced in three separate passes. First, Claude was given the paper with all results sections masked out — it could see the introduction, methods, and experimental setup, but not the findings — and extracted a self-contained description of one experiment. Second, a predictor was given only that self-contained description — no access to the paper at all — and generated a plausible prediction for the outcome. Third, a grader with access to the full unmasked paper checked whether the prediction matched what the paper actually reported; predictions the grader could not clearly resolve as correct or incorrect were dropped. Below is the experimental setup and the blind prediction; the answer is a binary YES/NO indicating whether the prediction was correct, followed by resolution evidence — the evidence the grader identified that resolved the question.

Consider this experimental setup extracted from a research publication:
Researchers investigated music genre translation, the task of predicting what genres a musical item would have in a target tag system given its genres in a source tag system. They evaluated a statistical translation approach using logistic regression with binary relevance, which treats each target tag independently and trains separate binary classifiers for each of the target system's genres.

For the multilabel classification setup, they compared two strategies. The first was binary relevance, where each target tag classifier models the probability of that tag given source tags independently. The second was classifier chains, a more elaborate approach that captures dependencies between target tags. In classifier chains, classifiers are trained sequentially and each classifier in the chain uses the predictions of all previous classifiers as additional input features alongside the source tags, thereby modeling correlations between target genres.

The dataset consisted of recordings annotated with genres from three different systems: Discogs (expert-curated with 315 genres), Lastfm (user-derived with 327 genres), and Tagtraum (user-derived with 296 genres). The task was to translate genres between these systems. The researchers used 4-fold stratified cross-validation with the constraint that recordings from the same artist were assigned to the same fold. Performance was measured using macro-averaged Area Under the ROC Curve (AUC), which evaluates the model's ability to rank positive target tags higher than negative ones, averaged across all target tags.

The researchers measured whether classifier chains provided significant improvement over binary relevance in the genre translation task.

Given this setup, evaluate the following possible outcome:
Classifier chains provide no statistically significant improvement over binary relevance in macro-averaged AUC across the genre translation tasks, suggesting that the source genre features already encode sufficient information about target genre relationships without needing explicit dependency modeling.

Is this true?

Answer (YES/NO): YES